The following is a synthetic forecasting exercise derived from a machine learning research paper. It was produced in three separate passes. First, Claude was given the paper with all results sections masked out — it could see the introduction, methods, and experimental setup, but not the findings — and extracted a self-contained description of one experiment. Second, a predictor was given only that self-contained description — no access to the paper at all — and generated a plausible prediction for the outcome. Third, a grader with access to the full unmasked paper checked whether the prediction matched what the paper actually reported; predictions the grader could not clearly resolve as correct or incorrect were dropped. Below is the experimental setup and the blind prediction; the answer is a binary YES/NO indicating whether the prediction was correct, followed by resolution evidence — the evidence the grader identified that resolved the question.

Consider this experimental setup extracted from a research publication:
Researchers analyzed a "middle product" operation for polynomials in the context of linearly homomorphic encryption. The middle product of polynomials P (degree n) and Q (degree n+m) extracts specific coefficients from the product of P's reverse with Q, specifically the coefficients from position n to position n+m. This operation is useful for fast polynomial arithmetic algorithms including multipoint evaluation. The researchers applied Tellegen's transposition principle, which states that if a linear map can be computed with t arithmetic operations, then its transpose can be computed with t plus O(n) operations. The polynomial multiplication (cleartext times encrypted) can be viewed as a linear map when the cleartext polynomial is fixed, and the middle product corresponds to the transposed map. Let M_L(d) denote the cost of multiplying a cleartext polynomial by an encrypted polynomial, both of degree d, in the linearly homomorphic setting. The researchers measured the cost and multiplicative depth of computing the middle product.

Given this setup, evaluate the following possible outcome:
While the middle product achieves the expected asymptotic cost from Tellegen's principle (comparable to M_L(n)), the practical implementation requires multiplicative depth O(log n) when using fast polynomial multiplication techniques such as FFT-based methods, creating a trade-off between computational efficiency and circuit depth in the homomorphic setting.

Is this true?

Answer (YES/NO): NO